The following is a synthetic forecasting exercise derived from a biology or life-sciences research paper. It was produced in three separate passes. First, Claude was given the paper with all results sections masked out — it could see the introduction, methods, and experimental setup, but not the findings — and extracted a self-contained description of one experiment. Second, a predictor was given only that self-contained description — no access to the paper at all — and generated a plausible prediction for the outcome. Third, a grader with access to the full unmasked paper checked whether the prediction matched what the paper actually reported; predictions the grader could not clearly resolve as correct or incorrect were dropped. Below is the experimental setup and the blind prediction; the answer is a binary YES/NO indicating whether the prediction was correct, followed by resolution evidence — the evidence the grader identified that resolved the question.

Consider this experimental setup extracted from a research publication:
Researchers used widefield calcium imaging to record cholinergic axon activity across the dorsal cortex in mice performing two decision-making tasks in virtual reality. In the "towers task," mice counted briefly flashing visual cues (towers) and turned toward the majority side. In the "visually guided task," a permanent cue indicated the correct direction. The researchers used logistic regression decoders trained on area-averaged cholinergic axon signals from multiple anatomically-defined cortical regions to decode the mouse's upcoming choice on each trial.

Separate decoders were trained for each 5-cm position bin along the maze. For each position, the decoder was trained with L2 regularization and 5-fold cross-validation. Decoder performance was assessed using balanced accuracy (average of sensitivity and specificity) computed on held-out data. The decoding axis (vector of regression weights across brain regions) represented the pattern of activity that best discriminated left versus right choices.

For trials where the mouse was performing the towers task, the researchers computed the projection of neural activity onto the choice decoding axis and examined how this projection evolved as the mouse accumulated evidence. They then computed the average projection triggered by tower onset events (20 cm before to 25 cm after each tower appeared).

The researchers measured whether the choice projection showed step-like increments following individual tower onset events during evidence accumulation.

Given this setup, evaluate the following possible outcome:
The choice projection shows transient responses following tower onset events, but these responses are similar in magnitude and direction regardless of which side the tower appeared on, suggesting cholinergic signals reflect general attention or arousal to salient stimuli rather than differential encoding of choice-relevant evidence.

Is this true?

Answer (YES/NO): NO